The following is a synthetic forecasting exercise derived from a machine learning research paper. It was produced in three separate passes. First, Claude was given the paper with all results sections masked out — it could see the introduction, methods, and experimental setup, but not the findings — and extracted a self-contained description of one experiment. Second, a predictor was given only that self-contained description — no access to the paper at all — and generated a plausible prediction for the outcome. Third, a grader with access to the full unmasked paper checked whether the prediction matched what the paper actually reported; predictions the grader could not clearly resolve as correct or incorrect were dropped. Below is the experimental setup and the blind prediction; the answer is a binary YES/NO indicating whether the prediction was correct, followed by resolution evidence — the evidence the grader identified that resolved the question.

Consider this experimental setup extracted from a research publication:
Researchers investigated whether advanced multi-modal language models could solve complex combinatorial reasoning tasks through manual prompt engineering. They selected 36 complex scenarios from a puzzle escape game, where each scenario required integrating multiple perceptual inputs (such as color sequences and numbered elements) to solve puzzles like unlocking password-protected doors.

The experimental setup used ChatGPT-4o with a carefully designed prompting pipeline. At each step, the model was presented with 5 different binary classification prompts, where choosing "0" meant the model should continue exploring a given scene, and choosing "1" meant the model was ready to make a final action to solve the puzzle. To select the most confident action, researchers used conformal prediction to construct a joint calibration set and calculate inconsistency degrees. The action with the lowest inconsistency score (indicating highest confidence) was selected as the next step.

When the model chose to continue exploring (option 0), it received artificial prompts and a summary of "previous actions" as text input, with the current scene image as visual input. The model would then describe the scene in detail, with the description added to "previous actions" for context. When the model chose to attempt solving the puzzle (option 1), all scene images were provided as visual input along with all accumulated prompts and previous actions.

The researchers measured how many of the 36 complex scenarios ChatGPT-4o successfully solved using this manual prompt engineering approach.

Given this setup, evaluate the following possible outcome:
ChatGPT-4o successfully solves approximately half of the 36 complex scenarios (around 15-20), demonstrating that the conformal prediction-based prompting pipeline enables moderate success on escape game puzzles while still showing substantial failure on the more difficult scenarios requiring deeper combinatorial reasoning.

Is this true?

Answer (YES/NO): NO